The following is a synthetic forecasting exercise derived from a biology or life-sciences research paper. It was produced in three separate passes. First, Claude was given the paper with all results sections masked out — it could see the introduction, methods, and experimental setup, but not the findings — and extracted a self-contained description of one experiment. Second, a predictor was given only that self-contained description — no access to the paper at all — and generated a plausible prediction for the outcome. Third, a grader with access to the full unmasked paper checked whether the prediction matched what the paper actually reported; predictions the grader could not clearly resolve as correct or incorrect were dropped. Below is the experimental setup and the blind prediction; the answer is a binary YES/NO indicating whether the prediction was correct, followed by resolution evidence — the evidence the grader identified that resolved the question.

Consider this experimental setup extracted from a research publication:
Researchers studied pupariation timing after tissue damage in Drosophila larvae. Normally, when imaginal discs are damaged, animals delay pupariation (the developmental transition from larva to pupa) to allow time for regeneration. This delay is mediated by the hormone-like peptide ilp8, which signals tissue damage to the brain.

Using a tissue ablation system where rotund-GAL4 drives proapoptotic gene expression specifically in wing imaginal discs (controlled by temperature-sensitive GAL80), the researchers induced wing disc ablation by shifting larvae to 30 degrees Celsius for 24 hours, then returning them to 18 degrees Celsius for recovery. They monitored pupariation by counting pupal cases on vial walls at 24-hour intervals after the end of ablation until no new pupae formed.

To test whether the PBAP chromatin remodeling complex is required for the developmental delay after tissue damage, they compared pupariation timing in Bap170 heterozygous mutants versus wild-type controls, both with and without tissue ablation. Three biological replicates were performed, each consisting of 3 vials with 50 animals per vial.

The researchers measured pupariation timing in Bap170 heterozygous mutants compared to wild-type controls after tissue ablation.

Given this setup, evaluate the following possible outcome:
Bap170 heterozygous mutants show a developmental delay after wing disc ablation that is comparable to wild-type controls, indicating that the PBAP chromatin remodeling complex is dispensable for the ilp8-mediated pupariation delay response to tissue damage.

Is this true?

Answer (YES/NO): NO